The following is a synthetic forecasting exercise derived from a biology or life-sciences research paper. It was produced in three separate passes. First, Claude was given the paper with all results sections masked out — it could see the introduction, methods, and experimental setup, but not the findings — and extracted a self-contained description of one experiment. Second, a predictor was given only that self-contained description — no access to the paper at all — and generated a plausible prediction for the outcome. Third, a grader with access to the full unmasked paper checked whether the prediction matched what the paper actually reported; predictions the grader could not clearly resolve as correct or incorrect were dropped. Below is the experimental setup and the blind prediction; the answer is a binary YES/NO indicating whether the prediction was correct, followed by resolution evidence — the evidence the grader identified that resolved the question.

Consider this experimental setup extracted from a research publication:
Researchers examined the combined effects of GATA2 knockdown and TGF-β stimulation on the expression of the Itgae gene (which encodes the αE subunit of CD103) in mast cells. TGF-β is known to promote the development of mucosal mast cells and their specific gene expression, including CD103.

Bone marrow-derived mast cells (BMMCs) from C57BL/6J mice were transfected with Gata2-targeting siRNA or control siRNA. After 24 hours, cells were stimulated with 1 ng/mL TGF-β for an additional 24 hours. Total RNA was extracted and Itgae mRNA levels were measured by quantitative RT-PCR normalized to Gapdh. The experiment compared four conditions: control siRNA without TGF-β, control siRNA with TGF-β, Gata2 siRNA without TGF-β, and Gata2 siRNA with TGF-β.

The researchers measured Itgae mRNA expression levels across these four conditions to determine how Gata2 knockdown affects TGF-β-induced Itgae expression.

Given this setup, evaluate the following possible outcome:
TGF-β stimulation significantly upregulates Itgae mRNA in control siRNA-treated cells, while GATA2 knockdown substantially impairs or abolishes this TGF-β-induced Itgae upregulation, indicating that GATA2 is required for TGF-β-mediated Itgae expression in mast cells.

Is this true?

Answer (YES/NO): NO